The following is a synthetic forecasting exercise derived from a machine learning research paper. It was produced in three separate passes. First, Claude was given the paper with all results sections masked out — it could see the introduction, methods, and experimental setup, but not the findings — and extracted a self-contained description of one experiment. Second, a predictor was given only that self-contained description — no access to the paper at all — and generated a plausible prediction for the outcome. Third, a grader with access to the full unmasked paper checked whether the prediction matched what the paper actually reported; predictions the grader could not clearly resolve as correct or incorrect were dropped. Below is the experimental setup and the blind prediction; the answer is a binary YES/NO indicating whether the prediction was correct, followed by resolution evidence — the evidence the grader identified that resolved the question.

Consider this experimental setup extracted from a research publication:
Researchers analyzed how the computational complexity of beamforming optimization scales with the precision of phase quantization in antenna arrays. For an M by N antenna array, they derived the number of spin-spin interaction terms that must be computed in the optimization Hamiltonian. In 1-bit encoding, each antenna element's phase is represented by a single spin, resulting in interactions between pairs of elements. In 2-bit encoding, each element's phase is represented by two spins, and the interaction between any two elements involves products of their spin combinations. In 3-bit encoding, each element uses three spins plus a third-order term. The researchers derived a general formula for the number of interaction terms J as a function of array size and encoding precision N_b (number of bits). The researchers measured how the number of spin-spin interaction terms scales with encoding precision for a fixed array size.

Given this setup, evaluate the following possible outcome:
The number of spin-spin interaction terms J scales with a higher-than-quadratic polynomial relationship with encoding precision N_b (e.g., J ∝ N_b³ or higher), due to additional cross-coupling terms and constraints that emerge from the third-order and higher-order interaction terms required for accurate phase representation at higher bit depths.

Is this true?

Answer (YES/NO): NO